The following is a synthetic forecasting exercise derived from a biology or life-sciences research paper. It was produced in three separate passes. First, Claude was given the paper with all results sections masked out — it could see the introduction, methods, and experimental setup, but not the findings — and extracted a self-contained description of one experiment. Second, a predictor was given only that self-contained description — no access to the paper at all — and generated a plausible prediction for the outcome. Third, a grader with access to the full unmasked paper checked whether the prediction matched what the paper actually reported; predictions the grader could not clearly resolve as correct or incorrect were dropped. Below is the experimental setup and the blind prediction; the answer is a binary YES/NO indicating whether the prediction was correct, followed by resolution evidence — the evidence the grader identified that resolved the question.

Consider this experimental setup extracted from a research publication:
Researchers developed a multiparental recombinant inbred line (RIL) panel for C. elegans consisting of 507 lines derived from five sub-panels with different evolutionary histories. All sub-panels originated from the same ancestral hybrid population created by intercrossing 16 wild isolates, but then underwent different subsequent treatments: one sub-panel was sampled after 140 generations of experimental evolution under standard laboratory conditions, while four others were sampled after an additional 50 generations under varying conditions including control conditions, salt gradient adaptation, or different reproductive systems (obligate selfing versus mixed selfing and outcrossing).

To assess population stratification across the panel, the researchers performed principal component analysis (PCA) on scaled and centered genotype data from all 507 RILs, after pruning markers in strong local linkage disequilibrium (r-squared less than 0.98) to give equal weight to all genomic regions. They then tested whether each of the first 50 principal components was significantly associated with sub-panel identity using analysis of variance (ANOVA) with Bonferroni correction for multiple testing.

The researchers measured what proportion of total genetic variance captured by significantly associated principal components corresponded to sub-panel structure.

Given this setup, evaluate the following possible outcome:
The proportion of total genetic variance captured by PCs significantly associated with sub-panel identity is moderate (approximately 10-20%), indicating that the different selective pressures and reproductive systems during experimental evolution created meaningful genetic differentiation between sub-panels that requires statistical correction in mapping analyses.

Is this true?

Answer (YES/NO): NO